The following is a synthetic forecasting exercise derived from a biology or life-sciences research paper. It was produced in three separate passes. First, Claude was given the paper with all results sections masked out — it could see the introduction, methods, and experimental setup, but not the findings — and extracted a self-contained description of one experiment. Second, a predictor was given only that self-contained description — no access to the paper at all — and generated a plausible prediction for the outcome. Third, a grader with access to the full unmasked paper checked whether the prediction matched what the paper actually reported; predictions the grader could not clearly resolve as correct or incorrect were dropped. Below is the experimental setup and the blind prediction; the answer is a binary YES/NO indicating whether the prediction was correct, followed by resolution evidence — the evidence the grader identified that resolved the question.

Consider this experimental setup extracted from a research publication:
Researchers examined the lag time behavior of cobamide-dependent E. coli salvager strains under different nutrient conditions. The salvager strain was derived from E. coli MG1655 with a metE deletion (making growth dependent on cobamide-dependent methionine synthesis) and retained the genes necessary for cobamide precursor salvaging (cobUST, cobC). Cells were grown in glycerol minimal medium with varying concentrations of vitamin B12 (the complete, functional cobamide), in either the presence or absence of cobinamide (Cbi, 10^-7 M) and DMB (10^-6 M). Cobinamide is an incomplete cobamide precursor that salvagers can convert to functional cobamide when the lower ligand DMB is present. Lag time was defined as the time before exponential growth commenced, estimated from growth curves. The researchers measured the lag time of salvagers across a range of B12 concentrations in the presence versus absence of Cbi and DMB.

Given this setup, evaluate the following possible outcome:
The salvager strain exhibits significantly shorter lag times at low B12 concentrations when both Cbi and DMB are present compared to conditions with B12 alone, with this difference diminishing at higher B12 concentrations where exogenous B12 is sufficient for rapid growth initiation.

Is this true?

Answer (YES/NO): NO